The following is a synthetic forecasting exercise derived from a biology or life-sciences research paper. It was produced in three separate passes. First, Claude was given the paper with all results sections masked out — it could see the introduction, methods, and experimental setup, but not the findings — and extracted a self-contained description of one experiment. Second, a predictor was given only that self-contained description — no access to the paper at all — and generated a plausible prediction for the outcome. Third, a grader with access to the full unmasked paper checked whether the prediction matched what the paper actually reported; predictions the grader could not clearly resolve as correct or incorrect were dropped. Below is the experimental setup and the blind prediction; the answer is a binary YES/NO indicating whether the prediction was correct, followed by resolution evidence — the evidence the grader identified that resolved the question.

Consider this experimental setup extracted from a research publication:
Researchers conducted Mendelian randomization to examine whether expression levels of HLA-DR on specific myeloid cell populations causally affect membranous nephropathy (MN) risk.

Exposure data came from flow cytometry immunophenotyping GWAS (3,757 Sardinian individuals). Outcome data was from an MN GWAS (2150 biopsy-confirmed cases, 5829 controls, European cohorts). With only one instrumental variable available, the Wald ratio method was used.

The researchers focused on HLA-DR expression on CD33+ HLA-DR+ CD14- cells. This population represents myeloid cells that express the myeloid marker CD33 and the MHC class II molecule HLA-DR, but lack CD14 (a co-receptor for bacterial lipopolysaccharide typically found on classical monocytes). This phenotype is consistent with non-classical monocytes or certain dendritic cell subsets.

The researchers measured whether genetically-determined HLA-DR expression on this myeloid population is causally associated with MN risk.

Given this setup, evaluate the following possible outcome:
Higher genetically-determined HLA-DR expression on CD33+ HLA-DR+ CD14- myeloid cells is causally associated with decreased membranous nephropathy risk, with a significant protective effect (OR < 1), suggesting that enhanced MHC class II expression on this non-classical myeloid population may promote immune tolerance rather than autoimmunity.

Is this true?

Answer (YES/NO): NO